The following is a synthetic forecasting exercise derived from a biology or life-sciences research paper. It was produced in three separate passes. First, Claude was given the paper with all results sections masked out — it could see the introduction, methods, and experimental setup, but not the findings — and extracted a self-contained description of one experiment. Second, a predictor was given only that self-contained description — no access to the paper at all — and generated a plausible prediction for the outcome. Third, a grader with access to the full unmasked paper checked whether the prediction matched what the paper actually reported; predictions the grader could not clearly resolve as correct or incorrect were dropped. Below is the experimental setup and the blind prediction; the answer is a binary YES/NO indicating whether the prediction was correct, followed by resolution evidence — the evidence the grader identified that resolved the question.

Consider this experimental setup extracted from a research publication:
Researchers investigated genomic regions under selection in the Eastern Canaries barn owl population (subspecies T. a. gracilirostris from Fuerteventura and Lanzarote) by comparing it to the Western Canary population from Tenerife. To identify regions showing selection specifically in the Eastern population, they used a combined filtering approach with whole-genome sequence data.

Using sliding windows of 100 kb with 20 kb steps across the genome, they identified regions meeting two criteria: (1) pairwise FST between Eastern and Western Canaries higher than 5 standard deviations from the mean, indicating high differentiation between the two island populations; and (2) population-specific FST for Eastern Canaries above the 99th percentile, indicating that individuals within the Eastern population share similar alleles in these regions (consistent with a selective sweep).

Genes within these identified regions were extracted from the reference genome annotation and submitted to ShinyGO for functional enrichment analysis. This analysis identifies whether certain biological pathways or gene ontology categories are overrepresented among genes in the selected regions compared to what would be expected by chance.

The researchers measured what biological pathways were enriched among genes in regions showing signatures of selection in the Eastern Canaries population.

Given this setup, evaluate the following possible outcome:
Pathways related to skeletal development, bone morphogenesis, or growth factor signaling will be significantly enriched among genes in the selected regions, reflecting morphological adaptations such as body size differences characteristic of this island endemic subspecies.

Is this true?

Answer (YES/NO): NO